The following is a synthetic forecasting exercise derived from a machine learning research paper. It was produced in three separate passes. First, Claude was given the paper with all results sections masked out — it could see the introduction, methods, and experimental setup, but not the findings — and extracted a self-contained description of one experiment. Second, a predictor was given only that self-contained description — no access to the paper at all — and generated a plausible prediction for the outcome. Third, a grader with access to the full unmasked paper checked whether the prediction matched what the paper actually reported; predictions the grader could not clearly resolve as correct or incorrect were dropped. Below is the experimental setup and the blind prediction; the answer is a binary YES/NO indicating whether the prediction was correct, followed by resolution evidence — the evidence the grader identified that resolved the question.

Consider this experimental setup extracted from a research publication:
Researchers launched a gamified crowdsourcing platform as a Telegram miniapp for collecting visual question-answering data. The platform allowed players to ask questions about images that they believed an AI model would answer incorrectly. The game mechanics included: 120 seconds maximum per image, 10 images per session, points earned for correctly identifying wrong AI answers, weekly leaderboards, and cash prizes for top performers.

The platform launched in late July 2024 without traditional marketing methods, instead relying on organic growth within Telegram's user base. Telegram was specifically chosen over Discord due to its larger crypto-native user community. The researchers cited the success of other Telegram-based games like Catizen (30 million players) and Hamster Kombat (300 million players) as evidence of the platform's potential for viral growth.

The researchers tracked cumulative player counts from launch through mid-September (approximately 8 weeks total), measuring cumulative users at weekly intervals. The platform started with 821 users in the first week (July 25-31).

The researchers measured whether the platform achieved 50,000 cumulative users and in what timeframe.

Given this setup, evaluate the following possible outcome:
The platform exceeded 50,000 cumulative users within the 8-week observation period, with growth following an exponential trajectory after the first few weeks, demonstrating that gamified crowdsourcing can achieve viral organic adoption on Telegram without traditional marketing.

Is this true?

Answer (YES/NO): NO